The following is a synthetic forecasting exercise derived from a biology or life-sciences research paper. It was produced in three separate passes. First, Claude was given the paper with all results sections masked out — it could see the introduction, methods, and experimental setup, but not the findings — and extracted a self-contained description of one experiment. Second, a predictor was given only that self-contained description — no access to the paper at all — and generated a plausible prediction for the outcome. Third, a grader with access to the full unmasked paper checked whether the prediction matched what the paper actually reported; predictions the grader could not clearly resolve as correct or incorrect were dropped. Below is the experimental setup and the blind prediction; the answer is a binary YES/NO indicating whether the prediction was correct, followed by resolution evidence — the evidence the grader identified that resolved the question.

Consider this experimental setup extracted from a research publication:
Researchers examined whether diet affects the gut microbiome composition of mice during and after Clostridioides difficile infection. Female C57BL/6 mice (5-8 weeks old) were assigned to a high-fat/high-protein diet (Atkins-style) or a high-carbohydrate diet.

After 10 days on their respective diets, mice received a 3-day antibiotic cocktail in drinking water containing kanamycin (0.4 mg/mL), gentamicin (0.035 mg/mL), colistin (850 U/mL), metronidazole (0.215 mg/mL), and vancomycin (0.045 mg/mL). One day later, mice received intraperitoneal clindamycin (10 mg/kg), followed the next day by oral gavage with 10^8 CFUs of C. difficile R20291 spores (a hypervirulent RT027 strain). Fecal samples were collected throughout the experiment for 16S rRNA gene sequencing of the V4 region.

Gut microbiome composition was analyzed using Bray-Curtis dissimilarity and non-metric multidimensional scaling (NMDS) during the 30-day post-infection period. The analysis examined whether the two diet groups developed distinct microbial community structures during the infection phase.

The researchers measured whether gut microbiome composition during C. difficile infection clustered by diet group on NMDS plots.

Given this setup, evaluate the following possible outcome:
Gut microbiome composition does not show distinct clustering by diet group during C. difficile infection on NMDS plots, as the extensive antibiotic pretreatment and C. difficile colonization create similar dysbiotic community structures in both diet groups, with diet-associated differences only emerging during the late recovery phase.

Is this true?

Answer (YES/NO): YES